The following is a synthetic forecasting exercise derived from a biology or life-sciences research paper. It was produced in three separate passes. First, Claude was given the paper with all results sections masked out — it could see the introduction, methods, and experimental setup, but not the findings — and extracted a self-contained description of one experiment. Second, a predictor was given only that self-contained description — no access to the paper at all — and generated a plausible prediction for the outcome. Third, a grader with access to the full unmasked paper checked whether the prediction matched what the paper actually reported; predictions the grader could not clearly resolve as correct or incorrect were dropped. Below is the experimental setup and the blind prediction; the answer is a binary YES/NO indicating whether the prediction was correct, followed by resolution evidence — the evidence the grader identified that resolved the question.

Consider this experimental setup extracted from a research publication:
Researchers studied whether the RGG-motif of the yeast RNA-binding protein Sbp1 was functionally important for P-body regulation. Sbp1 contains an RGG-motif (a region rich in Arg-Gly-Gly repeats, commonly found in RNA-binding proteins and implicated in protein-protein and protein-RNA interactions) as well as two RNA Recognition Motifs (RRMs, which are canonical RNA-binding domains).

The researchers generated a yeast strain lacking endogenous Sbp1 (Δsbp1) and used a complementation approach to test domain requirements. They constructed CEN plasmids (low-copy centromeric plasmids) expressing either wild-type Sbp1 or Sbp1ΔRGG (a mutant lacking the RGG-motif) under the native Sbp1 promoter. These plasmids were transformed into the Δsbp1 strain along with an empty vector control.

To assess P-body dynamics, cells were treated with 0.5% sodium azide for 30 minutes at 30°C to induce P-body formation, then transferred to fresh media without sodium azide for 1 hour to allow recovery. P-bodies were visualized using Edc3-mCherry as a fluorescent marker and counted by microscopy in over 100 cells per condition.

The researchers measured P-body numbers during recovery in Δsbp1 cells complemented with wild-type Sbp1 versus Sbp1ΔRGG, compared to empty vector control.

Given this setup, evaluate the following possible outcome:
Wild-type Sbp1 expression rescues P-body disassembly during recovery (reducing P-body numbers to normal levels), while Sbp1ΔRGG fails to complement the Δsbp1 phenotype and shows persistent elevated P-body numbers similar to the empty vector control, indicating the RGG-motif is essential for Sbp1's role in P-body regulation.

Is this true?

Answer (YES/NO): YES